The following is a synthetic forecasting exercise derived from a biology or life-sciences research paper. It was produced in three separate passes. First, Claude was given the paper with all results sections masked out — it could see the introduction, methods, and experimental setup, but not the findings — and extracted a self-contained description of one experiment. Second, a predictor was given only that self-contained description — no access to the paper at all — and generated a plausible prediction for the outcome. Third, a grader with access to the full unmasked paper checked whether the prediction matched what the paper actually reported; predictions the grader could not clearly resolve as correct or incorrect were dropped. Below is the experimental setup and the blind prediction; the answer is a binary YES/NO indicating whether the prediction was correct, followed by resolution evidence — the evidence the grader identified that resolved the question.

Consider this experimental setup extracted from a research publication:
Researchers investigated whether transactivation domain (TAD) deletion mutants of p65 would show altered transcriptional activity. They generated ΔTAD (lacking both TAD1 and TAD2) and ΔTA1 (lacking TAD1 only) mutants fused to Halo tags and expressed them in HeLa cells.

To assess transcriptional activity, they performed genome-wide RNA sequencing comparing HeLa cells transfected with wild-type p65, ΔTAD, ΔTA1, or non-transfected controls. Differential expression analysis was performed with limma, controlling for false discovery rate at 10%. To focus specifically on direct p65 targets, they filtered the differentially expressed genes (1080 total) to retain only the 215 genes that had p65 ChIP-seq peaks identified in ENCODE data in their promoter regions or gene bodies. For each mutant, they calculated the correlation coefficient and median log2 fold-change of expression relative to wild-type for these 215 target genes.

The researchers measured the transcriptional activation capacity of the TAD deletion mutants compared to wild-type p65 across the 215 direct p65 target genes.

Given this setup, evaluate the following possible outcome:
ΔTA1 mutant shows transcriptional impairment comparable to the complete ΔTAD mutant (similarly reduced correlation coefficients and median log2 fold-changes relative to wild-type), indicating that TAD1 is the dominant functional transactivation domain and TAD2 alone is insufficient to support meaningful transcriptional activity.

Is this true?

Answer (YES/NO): YES